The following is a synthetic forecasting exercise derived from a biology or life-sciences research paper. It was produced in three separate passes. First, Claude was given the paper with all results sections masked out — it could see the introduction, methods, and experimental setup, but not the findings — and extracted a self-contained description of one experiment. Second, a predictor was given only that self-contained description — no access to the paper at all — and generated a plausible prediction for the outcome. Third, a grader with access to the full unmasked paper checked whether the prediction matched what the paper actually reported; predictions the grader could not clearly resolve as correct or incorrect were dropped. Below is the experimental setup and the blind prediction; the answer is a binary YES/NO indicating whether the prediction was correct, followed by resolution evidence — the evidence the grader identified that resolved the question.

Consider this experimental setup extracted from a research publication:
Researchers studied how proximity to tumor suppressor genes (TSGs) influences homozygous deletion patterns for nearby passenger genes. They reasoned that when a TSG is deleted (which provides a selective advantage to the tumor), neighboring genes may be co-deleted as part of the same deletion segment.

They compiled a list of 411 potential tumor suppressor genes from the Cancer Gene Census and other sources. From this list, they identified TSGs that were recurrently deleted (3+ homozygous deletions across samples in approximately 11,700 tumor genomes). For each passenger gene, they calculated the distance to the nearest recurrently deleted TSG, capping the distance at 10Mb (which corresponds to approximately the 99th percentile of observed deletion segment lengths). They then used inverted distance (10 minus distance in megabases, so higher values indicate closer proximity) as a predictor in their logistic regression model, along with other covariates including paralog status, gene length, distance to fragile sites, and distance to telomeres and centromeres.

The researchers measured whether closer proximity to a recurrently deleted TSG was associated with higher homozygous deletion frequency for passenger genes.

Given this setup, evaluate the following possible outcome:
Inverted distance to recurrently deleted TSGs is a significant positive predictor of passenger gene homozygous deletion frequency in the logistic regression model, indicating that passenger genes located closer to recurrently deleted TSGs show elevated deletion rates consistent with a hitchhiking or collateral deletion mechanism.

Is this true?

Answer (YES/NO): YES